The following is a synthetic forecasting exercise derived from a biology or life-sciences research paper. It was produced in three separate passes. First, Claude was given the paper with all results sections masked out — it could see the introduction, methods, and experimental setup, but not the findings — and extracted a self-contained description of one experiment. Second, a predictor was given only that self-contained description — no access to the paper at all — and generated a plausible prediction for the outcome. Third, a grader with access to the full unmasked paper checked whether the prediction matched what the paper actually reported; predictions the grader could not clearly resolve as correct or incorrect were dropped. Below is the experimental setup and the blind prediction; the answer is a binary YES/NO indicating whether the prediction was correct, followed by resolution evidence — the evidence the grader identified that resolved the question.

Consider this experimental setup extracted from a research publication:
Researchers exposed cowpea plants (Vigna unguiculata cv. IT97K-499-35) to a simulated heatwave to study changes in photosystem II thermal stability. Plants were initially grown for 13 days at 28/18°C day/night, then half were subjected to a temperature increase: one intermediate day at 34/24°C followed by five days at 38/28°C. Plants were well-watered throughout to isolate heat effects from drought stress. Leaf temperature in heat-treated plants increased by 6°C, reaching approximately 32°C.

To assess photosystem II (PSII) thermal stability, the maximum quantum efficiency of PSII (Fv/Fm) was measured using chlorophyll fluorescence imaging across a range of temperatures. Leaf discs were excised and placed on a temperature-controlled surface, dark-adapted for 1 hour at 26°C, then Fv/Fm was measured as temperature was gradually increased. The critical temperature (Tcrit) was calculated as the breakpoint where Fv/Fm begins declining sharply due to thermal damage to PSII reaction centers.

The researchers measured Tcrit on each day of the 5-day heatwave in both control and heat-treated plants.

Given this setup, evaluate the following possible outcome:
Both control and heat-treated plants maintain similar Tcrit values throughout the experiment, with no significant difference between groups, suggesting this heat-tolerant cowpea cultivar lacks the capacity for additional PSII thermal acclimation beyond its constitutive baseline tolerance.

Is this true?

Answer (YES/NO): NO